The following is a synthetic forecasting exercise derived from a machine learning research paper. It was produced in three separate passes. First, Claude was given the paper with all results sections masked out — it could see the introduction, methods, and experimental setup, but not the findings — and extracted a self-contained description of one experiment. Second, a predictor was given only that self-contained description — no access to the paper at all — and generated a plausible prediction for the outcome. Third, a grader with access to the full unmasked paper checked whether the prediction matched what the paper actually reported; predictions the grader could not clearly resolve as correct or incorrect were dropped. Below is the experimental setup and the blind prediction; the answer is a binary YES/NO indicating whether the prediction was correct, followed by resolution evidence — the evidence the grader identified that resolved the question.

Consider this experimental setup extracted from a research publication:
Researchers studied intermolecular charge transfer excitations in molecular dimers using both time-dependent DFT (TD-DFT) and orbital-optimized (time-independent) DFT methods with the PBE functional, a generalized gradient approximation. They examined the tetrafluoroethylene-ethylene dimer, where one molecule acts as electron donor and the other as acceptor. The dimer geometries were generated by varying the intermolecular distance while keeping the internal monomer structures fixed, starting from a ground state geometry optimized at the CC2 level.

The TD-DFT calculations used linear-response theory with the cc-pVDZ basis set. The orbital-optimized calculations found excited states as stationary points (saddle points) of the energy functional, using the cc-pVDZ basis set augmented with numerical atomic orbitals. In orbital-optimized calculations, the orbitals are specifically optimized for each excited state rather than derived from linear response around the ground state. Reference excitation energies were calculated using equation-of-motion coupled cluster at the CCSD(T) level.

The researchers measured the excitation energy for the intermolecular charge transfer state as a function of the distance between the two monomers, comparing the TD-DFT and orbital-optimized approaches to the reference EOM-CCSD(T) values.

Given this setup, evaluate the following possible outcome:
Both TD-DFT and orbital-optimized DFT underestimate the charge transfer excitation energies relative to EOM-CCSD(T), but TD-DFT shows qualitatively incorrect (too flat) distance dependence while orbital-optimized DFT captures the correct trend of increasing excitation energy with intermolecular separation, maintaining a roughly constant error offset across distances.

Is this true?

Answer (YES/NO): NO